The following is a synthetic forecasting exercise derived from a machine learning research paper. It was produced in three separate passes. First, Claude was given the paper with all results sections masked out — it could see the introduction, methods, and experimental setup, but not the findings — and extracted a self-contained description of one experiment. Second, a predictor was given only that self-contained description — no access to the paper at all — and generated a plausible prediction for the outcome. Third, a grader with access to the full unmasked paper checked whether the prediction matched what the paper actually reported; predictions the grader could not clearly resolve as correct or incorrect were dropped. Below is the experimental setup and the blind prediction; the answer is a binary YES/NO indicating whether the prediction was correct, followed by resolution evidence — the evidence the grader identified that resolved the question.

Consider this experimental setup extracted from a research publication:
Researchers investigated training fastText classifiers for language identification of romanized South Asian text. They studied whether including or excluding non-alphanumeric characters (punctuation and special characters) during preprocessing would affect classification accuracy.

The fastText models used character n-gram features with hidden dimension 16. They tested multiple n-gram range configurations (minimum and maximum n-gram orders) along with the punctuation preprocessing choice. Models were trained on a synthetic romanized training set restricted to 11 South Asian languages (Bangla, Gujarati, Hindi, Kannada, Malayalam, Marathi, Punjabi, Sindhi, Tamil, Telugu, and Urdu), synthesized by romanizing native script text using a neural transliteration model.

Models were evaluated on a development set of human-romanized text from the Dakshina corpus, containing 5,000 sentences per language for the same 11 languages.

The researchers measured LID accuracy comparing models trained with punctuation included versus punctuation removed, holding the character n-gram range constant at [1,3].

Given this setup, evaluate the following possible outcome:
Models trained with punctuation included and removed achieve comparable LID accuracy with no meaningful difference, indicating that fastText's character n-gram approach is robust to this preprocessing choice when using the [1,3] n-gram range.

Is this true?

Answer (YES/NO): NO